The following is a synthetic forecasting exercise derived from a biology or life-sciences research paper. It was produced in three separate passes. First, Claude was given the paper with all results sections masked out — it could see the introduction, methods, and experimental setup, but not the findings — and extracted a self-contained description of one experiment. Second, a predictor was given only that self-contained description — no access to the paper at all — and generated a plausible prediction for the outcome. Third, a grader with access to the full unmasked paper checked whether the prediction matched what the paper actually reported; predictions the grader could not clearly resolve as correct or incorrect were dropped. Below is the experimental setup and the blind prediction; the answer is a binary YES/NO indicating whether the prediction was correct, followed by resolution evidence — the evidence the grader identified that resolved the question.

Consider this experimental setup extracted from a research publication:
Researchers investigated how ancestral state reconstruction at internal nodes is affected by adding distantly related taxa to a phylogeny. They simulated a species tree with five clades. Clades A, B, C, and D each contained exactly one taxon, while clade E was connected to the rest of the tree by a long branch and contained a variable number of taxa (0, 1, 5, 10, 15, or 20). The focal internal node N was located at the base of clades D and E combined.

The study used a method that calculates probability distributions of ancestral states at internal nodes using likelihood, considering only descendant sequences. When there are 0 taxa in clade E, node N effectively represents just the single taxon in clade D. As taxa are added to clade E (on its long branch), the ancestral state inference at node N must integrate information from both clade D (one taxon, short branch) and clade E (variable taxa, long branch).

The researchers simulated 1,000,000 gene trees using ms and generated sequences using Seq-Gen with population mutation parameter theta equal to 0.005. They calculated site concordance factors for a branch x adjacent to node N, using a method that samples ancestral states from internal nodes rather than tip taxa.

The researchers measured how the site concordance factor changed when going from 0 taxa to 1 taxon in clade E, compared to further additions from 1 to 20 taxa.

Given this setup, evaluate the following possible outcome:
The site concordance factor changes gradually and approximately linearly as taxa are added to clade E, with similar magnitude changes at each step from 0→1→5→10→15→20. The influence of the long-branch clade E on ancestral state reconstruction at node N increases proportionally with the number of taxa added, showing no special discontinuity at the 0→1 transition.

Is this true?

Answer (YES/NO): NO